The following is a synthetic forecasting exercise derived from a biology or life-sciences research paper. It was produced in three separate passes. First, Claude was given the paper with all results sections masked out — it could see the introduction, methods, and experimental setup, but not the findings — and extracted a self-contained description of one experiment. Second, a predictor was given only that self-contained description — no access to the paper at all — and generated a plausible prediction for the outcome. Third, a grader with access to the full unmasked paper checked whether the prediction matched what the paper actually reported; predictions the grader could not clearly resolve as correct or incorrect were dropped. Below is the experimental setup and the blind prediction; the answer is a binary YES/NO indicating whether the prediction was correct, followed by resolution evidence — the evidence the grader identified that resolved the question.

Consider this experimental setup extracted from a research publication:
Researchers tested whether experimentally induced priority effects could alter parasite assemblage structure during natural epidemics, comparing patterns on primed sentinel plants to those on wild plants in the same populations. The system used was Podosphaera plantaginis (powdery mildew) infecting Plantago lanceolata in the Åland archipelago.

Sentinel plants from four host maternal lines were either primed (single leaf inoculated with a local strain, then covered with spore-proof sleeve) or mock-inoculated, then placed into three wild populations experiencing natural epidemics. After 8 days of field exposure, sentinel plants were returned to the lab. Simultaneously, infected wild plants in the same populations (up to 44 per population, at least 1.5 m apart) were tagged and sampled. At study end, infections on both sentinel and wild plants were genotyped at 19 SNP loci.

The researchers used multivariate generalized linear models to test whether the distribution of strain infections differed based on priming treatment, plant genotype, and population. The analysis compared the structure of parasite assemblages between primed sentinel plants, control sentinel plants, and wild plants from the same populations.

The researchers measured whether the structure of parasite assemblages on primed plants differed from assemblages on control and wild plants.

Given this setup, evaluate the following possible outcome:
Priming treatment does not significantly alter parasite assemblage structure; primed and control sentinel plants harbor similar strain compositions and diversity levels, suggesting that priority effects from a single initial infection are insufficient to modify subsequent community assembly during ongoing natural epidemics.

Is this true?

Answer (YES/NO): NO